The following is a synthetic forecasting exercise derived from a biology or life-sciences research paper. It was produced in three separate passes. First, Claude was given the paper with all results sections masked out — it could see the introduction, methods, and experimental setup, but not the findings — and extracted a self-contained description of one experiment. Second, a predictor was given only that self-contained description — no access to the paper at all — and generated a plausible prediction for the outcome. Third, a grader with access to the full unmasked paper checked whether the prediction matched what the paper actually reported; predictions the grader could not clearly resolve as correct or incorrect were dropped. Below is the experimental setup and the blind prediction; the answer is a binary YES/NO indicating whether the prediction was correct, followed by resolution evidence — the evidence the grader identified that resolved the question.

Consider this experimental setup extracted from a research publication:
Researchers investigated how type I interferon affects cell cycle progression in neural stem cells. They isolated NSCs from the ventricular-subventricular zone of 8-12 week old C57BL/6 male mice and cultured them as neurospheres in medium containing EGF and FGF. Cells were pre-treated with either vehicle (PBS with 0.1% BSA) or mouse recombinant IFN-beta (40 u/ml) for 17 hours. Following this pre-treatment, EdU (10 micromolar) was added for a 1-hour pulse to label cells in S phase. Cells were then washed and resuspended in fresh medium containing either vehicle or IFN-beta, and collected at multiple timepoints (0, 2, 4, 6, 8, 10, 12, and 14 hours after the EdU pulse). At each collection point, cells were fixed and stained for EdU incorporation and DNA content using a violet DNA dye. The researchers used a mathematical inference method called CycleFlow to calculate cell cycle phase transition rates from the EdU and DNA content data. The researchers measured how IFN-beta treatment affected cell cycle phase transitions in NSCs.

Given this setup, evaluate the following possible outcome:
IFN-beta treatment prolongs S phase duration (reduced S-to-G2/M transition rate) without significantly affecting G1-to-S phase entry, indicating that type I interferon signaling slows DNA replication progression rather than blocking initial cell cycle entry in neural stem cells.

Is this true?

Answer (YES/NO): NO